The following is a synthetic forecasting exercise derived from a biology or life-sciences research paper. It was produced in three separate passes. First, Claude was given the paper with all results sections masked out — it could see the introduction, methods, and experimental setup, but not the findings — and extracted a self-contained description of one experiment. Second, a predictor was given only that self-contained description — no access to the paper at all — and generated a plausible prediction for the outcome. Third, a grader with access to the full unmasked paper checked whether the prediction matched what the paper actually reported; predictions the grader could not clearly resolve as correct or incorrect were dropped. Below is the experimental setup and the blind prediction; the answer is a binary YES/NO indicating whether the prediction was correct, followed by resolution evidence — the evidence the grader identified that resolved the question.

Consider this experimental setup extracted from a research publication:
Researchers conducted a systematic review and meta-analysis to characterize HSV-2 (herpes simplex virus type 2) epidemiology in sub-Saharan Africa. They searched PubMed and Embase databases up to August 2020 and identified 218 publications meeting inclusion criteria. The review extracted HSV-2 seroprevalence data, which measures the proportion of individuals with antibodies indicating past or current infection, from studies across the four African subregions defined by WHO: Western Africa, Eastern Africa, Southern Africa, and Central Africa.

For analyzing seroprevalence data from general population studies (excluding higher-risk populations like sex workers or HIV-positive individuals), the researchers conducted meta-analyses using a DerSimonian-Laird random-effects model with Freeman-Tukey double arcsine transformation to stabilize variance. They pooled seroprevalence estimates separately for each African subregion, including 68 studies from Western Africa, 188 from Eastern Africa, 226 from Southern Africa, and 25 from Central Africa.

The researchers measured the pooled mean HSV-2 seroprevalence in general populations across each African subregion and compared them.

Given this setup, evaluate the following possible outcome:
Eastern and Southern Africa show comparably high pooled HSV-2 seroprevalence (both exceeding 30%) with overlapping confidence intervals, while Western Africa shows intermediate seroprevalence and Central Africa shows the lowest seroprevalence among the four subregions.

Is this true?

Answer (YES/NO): NO